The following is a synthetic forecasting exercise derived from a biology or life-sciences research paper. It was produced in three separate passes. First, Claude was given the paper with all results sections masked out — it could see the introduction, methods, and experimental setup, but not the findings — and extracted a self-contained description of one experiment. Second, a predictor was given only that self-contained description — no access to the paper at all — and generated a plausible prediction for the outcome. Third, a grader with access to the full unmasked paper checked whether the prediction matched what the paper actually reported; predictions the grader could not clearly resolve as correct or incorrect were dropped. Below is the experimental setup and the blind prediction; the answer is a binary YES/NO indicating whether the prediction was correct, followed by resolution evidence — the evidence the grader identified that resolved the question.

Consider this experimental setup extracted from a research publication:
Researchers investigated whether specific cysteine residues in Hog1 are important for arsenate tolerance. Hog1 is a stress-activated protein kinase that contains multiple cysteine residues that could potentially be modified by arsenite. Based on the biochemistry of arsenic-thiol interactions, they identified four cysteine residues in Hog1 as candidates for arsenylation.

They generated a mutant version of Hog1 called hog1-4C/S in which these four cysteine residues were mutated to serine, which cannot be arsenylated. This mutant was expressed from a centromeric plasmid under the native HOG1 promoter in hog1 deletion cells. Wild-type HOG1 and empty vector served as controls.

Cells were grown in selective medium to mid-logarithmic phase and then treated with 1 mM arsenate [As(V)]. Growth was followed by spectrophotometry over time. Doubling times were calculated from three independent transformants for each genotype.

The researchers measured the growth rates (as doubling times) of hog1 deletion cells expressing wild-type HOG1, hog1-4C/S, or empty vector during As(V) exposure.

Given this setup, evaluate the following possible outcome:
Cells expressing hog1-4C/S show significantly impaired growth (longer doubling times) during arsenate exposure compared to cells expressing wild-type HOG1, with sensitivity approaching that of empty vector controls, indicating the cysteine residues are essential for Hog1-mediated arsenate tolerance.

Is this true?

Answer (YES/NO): NO